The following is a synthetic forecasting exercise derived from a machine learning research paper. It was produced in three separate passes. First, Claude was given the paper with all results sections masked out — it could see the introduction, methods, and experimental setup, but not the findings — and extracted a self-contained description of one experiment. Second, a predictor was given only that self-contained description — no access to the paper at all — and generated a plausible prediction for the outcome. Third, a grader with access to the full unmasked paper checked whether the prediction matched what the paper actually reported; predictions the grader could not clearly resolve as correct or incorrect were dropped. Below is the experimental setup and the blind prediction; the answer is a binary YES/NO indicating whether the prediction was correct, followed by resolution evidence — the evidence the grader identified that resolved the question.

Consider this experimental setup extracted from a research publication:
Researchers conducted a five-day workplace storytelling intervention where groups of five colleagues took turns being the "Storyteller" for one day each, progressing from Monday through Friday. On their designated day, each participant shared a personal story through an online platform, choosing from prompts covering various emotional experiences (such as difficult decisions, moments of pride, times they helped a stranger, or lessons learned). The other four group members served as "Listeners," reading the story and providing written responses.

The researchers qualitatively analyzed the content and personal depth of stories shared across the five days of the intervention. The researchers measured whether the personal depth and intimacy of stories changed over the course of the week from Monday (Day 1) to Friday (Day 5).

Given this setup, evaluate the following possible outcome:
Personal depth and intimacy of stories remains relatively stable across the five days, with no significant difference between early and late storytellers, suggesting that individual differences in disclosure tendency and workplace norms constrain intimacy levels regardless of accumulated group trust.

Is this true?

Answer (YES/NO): NO